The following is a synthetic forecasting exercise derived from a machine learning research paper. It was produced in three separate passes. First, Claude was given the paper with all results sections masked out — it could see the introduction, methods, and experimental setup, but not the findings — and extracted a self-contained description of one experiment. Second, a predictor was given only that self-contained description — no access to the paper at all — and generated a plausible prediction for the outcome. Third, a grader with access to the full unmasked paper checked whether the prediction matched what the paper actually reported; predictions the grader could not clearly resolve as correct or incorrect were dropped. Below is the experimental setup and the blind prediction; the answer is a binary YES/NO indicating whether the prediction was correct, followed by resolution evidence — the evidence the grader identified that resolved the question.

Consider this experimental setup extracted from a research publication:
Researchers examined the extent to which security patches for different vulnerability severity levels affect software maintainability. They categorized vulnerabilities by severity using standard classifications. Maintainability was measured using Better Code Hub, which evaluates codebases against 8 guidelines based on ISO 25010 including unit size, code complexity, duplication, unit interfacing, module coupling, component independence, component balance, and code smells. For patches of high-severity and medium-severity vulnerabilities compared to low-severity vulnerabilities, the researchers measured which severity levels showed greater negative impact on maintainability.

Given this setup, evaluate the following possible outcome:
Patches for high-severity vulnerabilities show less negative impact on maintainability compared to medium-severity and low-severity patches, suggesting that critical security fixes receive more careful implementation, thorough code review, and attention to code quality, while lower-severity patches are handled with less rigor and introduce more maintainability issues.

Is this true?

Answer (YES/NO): NO